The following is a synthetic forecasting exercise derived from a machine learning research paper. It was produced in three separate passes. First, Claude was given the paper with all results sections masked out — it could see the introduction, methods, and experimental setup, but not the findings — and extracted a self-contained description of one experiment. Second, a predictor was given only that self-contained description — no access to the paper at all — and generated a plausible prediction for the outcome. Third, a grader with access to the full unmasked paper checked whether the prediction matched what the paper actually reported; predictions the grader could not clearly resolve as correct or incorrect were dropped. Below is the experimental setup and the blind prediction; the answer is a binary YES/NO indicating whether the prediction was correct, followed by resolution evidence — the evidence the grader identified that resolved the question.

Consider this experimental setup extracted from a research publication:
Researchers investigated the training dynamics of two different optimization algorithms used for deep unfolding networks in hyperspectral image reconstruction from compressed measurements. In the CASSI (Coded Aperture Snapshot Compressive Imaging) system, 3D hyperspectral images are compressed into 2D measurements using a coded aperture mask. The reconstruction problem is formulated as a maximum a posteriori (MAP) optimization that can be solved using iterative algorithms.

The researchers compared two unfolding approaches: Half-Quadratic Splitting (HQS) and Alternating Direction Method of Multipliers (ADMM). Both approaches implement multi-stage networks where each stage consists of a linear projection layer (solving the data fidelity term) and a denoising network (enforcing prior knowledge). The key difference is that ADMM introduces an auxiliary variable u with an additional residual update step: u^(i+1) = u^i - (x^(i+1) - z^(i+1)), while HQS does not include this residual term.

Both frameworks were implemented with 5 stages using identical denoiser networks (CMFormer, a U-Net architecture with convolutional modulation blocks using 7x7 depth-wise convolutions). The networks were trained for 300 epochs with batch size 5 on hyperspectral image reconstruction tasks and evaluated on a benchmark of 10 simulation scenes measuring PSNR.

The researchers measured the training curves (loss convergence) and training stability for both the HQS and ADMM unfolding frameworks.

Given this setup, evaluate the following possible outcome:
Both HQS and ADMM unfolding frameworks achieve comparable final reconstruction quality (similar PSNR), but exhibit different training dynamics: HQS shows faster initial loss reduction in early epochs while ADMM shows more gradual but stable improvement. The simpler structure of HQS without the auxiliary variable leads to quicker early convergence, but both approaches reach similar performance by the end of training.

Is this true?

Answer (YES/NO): NO